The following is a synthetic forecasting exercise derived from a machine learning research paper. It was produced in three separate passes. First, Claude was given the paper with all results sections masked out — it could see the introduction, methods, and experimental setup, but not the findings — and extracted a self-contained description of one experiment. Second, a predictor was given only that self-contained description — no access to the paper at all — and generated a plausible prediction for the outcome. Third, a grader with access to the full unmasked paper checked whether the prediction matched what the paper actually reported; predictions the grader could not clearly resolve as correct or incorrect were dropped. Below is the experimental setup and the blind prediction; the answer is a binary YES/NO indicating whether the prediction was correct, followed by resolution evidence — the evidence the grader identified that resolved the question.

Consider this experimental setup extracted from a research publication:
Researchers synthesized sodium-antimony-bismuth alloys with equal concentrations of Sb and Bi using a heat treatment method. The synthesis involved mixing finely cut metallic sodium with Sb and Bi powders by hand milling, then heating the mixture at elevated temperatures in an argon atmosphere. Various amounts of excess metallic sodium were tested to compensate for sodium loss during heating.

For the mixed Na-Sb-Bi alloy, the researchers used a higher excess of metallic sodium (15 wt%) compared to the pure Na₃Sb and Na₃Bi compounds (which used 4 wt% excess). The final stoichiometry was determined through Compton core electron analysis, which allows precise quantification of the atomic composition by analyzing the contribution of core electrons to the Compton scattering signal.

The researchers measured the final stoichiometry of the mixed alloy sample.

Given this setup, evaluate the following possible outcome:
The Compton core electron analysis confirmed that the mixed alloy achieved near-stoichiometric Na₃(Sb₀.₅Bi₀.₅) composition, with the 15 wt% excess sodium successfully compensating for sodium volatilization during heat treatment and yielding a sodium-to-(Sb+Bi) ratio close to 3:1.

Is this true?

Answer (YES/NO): NO